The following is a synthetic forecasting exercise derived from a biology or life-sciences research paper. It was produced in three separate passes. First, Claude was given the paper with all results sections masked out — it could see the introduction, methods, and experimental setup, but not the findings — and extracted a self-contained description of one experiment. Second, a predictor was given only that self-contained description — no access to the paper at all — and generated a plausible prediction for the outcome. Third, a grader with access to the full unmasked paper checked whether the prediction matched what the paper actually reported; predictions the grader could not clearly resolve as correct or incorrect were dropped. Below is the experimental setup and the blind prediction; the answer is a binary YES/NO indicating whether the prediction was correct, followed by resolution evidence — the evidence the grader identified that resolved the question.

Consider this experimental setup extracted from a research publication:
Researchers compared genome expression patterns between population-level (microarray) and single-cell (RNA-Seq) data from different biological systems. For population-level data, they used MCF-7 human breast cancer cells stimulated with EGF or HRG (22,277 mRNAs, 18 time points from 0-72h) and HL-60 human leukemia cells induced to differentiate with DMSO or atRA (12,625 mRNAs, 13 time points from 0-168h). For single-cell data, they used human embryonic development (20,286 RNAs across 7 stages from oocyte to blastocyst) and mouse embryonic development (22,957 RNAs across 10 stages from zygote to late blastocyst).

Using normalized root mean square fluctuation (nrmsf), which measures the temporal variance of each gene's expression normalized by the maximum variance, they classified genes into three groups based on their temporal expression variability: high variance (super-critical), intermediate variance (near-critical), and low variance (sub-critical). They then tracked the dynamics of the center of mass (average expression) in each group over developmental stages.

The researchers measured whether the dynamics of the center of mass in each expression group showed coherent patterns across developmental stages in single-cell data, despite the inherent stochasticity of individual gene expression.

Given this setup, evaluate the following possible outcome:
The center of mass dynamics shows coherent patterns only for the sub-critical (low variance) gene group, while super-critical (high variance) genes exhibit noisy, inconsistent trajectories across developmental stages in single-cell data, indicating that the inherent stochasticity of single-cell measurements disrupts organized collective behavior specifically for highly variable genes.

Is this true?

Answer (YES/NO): NO